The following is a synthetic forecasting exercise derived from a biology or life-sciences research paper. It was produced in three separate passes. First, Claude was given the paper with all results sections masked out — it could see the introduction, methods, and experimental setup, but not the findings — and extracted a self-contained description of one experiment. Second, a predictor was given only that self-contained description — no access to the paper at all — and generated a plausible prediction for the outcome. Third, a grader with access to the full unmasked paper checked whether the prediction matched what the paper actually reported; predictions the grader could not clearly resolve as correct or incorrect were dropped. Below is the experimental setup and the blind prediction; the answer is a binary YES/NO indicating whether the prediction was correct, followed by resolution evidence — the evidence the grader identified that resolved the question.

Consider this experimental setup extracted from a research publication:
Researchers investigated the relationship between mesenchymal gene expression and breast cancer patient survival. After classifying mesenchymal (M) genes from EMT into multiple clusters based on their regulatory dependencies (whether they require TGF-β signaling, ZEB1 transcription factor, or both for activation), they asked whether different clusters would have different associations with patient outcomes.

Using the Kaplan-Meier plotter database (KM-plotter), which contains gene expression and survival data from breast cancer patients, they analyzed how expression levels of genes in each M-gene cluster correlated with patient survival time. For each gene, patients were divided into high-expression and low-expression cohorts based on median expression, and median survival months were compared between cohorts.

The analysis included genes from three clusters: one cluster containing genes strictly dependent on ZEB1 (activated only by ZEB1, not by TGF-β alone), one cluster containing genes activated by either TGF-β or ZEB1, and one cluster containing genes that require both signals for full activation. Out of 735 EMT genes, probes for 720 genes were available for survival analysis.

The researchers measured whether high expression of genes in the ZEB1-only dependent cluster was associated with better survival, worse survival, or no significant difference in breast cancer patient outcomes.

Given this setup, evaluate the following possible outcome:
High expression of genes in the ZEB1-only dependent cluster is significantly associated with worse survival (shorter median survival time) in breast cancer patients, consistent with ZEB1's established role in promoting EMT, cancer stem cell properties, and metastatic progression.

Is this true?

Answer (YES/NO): NO